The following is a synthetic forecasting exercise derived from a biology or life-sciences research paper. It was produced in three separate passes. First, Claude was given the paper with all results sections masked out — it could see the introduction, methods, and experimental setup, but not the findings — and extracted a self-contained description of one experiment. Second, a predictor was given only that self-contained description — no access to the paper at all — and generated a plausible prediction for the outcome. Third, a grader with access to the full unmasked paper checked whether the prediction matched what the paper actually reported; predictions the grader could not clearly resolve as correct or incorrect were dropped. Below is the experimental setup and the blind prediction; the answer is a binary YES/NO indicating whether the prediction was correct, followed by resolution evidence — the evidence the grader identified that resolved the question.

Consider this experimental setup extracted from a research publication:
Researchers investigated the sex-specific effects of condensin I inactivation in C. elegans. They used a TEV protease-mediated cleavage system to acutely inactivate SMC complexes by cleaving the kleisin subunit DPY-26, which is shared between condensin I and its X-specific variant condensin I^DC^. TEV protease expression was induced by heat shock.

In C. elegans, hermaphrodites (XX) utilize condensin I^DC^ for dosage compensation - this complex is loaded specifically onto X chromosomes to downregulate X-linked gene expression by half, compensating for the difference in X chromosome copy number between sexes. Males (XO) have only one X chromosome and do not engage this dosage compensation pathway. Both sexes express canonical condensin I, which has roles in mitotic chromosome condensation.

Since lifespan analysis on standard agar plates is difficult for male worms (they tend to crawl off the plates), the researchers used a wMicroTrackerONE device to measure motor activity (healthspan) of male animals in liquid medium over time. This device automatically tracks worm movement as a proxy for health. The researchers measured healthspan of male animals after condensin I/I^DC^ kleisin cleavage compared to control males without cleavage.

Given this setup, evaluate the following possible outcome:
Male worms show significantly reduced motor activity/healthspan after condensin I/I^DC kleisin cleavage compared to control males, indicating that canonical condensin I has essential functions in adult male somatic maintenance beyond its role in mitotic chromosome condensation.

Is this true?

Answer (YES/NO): NO